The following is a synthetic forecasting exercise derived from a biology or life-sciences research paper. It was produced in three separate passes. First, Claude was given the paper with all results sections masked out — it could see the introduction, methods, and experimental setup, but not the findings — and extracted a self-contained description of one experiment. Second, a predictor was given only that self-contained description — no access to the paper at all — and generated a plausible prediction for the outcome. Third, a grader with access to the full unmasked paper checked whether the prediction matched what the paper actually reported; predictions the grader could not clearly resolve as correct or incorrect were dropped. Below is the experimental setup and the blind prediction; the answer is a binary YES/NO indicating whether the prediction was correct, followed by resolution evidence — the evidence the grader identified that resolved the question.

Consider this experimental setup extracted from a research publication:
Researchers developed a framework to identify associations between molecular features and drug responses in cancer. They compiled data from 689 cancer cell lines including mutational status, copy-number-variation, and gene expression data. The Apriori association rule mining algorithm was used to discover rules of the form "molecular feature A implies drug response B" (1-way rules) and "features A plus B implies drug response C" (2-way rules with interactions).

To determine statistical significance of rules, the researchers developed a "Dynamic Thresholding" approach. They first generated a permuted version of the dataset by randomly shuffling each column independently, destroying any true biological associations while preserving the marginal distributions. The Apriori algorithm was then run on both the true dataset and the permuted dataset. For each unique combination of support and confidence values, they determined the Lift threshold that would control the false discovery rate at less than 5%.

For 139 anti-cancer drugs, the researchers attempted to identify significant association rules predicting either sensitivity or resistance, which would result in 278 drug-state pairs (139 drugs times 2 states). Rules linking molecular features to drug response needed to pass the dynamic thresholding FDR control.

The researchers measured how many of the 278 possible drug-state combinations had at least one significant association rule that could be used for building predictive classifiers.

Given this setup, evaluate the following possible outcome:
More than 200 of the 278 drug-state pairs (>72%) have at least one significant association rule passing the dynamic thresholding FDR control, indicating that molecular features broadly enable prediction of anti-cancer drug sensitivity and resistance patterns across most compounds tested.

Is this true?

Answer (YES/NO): YES